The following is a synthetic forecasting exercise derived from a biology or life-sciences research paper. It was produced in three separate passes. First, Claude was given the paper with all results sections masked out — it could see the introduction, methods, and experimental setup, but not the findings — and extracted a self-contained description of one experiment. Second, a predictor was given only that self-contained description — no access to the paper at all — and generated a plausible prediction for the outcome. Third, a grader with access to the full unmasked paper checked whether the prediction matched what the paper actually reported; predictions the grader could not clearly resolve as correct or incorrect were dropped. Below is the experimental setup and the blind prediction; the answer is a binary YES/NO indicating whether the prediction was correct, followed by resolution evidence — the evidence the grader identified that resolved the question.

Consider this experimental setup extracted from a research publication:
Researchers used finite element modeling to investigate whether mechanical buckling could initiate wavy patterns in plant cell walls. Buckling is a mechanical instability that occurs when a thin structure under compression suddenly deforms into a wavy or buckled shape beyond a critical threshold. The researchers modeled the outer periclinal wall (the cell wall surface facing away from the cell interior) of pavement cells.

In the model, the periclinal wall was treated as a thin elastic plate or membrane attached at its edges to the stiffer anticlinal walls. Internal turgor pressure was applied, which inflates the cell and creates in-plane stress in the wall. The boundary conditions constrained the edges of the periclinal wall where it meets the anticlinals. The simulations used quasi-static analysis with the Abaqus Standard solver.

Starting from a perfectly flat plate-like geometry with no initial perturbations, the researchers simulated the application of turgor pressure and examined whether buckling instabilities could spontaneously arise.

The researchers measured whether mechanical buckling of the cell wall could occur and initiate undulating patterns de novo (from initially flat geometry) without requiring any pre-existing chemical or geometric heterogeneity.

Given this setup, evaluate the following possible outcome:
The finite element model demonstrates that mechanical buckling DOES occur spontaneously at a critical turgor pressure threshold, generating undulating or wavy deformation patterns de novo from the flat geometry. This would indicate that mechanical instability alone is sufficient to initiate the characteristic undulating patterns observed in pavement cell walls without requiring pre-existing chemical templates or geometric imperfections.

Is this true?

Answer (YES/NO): YES